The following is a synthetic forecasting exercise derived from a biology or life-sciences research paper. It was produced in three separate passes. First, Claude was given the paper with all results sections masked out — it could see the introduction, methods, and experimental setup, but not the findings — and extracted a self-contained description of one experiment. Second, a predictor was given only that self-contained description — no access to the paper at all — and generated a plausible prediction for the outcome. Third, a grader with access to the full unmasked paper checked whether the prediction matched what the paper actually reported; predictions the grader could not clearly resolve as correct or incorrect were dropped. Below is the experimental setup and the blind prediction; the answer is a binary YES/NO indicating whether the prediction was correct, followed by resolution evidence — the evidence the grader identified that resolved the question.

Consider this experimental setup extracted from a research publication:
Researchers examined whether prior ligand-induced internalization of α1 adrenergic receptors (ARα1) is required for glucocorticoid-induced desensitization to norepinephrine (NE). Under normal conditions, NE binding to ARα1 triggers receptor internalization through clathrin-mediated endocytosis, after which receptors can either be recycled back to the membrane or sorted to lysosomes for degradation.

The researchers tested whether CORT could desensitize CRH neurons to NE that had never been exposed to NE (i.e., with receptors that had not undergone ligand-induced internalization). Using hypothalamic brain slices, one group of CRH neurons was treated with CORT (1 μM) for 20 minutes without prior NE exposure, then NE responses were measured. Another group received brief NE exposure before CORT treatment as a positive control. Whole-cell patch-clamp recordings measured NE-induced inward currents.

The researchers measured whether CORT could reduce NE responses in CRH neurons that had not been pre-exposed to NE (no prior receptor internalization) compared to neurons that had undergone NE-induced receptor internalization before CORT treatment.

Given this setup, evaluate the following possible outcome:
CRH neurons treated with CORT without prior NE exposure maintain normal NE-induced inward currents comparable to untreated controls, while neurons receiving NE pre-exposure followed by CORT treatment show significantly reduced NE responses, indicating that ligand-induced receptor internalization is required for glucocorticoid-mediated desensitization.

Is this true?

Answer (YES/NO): YES